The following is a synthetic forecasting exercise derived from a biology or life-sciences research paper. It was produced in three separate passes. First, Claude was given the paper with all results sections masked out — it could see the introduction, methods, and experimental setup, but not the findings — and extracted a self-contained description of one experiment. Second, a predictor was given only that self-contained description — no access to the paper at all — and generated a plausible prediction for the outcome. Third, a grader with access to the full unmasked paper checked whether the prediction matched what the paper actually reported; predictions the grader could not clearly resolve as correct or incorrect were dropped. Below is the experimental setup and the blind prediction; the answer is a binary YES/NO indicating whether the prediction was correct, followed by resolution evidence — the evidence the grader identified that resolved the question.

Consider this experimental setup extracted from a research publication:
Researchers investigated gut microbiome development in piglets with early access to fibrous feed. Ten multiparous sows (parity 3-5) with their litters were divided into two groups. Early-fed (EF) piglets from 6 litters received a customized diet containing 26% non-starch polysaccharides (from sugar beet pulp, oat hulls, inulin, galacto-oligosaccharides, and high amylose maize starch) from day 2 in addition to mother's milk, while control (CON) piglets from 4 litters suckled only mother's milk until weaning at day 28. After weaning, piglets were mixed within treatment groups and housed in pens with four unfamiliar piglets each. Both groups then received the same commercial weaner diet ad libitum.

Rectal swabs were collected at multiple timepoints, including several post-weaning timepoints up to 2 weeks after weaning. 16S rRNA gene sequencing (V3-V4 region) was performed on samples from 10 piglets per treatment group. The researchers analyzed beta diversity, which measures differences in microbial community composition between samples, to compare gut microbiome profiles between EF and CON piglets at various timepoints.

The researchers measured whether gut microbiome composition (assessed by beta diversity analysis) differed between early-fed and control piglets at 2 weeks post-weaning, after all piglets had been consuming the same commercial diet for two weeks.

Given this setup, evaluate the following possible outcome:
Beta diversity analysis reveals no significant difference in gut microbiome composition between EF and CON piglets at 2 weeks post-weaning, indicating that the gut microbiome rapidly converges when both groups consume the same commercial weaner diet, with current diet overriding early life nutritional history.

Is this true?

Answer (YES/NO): YES